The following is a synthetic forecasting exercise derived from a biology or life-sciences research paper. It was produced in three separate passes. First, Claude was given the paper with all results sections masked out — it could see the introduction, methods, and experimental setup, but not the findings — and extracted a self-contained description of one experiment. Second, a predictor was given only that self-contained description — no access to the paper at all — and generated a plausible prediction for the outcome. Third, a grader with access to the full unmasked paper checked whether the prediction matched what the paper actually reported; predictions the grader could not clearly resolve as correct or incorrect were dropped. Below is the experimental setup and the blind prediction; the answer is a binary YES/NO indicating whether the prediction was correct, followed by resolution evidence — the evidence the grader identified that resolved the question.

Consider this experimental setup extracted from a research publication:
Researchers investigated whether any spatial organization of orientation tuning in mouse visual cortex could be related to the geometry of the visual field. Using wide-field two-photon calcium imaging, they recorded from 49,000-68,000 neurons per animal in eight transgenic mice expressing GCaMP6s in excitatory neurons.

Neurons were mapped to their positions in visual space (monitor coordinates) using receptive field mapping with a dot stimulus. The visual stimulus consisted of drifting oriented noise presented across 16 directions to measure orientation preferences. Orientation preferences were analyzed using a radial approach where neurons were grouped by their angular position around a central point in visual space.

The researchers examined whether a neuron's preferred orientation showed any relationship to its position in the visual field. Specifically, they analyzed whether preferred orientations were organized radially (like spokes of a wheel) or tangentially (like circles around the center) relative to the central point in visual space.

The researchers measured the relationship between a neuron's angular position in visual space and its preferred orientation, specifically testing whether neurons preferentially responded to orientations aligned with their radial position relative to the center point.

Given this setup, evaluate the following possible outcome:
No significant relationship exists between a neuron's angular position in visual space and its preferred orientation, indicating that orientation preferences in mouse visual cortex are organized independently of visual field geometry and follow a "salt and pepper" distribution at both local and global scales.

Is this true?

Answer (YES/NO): NO